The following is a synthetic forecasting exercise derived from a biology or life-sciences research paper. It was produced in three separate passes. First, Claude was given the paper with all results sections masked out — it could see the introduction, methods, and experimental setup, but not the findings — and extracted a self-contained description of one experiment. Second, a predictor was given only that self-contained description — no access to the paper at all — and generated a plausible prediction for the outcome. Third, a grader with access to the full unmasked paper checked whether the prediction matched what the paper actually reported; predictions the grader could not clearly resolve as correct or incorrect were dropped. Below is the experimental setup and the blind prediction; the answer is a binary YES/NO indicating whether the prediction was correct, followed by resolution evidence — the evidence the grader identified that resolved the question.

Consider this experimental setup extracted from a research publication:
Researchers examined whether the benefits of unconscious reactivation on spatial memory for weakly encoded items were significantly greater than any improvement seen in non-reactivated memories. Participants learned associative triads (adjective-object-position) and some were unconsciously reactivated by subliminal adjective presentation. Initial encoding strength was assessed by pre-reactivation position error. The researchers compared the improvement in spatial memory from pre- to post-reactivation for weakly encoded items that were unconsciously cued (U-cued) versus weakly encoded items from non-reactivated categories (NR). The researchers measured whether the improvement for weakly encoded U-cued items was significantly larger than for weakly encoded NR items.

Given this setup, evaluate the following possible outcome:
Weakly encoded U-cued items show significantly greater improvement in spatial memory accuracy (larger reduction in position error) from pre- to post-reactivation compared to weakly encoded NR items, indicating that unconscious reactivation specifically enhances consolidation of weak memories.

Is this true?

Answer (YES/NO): NO